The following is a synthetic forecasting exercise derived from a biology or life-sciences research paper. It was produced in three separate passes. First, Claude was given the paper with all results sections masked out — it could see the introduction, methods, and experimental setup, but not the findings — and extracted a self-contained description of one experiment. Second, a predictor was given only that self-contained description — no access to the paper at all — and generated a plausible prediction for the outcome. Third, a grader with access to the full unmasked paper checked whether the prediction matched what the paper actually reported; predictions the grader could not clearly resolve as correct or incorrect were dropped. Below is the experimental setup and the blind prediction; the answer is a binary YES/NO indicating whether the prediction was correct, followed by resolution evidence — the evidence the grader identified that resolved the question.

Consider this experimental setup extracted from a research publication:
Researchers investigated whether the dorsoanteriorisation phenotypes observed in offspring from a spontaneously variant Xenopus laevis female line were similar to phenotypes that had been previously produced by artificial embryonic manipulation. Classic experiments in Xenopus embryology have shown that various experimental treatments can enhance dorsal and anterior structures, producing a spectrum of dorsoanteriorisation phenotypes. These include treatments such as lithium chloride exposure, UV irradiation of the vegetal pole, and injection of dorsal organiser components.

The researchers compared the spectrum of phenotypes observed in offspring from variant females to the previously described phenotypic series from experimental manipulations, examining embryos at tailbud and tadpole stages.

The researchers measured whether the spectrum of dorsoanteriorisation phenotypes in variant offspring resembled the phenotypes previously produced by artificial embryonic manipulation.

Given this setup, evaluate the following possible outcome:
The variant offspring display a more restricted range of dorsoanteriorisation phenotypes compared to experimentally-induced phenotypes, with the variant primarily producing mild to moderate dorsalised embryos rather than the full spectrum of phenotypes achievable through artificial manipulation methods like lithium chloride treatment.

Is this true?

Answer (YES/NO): NO